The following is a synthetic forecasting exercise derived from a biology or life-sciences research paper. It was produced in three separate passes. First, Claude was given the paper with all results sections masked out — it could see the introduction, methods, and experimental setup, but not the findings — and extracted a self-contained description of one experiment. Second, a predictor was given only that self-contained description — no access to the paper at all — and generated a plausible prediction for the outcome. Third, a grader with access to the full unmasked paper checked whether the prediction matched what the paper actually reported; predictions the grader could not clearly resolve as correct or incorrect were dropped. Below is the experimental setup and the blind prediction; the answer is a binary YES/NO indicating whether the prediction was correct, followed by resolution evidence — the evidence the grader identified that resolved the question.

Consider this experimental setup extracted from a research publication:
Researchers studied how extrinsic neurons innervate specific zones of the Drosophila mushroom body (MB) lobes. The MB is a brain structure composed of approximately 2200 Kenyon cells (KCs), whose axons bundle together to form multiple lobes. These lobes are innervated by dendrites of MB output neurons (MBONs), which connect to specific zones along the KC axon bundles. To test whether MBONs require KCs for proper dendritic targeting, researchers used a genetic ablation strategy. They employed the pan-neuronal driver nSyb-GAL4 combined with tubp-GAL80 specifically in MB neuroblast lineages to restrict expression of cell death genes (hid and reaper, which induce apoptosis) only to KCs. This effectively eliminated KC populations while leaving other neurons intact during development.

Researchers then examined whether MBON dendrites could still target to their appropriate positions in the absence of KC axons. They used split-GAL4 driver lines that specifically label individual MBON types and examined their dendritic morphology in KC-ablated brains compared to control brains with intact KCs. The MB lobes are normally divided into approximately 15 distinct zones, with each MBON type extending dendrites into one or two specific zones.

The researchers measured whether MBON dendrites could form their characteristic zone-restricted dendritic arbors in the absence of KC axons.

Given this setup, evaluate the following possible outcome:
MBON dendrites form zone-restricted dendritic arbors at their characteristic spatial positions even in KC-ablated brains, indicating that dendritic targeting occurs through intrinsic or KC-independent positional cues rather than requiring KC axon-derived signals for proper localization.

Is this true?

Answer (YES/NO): NO